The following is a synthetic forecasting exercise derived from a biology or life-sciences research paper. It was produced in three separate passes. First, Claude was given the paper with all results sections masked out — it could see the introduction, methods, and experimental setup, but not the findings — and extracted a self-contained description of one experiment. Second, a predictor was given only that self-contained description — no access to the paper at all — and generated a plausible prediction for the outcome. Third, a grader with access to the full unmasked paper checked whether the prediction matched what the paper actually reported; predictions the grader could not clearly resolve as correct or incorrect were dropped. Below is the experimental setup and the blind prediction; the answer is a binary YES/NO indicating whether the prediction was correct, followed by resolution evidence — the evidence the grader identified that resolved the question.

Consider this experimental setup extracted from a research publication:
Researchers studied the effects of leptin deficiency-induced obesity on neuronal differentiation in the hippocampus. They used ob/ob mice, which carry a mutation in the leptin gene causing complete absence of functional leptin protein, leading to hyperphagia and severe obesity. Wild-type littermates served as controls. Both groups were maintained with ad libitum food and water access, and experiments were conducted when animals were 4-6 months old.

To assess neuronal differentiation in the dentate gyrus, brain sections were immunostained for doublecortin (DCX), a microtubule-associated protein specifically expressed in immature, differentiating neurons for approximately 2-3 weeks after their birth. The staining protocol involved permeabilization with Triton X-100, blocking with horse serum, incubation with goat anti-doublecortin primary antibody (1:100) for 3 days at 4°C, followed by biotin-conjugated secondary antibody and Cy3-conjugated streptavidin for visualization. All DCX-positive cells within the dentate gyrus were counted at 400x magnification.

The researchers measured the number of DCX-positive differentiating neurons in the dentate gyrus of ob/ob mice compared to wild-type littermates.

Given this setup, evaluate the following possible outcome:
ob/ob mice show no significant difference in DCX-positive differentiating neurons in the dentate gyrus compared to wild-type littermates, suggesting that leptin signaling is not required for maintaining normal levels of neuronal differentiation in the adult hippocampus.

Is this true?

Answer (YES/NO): NO